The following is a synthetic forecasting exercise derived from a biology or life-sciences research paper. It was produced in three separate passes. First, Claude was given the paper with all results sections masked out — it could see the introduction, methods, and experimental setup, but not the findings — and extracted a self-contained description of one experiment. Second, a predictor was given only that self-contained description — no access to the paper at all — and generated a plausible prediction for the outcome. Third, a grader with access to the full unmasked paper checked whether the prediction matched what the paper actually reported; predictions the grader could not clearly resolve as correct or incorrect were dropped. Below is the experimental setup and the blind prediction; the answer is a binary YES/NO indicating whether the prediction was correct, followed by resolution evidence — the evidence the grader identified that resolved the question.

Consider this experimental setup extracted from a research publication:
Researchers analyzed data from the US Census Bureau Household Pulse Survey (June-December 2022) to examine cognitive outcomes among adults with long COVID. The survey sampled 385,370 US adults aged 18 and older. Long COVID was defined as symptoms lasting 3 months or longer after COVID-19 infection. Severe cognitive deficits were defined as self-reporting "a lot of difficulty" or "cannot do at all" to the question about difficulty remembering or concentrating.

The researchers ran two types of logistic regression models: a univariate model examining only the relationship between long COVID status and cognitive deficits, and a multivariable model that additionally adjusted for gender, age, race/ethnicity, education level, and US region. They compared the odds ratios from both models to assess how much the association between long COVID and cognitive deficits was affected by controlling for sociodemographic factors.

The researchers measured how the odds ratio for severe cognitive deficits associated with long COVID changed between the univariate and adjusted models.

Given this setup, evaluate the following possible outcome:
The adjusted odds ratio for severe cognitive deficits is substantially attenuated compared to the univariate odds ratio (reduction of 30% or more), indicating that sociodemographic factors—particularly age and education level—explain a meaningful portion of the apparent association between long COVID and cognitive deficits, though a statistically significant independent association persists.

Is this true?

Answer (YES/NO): NO